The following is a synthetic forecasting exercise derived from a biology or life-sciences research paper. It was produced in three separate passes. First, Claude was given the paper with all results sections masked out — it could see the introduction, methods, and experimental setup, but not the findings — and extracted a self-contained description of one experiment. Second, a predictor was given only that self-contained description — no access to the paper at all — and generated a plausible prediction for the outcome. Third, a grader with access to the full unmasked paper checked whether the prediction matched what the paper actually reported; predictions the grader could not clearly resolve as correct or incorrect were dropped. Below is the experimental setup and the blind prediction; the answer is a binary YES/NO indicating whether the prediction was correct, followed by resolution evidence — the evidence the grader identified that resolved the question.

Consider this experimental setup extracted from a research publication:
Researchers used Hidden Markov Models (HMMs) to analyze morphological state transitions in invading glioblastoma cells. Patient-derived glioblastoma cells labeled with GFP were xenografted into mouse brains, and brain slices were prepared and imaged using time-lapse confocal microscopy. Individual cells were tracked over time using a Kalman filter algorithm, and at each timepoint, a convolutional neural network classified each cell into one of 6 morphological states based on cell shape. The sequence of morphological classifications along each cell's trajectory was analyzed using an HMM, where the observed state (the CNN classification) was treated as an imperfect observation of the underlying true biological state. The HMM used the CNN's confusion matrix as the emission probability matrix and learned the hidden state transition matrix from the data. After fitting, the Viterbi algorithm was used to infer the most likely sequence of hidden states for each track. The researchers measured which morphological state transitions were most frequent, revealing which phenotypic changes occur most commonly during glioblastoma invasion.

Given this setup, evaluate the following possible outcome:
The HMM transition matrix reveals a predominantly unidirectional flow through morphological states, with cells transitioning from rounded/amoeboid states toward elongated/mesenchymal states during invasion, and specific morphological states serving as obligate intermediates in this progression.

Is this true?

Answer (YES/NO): NO